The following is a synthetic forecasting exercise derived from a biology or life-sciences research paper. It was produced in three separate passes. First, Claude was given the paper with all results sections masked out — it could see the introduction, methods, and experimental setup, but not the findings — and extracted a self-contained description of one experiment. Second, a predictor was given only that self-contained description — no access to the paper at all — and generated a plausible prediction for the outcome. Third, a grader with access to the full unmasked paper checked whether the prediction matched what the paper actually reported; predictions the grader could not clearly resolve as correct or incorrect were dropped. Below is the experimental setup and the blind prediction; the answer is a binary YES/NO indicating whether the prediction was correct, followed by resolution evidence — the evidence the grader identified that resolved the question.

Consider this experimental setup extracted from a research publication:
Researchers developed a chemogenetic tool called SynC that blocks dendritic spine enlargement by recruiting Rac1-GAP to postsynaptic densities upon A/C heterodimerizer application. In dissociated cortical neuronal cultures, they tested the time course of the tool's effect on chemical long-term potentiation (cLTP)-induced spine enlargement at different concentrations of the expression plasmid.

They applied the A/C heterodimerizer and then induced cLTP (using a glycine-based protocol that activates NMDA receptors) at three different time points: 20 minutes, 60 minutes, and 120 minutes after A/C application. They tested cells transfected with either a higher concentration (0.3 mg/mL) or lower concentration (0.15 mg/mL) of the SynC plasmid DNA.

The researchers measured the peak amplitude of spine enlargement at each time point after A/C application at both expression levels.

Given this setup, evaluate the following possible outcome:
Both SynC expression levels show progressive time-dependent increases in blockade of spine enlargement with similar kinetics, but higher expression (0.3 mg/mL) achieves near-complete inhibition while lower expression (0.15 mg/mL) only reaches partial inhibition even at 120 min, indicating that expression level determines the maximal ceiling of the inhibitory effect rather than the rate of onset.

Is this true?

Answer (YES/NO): NO